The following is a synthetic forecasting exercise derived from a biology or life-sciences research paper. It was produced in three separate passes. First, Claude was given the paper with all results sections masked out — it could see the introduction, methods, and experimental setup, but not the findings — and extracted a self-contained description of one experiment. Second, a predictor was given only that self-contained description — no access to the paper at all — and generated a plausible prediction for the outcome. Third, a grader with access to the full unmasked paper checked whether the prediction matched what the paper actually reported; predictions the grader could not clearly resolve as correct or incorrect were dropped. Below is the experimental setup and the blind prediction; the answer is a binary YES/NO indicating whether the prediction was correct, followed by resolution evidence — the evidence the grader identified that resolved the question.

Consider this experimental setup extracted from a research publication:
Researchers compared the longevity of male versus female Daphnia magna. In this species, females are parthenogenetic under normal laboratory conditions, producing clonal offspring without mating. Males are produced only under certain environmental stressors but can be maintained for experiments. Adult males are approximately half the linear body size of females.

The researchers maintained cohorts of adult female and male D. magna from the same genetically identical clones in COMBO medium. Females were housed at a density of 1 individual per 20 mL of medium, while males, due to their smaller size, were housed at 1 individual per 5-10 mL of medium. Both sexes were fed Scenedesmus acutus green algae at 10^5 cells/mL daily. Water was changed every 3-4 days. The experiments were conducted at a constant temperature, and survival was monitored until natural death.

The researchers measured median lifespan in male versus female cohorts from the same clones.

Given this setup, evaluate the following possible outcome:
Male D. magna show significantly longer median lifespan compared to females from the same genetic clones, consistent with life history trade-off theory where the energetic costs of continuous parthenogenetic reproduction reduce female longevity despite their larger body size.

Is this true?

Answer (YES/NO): NO